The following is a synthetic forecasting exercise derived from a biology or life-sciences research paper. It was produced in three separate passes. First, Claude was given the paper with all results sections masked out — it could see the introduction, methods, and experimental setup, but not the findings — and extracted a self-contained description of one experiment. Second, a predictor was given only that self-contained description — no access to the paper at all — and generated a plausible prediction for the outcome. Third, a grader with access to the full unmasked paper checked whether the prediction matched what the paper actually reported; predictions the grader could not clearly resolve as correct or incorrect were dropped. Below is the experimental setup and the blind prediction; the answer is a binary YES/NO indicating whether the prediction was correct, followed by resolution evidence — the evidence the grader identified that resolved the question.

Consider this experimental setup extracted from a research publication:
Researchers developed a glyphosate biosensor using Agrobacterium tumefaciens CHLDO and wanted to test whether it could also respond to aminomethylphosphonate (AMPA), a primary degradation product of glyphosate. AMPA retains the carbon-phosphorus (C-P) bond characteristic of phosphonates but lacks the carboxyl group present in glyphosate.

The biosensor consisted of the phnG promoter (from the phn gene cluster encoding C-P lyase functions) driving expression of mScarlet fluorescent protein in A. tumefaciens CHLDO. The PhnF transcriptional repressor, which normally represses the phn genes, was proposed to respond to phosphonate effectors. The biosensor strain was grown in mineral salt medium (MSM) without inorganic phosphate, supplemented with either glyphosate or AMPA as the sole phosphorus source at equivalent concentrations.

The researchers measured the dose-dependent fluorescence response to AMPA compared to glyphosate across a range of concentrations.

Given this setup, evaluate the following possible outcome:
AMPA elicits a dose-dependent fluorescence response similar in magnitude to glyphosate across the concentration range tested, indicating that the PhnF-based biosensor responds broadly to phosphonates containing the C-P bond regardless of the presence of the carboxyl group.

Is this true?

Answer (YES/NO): NO